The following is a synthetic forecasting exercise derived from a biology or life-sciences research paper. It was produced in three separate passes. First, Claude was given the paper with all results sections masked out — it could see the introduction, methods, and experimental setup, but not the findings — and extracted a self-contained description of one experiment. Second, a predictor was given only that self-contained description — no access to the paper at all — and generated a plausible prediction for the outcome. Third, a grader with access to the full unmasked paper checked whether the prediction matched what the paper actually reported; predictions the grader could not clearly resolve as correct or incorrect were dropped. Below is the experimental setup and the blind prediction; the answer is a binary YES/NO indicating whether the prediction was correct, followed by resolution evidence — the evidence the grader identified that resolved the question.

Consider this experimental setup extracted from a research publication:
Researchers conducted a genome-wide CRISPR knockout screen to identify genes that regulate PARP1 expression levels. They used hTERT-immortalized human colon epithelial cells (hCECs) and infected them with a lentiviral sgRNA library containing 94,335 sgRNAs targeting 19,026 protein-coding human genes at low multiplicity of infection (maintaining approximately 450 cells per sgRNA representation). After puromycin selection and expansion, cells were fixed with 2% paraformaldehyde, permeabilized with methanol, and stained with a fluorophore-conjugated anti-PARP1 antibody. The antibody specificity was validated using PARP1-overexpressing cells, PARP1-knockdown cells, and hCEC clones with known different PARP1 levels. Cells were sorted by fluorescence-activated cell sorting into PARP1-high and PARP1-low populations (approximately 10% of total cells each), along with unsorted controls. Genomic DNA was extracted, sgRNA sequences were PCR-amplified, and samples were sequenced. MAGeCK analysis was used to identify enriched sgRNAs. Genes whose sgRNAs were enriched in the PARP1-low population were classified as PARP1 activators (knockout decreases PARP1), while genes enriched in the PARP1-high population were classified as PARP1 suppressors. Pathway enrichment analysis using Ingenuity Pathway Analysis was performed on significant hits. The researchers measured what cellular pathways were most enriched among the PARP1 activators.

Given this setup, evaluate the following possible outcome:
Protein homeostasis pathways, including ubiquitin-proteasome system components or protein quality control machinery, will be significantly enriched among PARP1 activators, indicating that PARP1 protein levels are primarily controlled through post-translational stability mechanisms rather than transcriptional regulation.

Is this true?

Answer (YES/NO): NO